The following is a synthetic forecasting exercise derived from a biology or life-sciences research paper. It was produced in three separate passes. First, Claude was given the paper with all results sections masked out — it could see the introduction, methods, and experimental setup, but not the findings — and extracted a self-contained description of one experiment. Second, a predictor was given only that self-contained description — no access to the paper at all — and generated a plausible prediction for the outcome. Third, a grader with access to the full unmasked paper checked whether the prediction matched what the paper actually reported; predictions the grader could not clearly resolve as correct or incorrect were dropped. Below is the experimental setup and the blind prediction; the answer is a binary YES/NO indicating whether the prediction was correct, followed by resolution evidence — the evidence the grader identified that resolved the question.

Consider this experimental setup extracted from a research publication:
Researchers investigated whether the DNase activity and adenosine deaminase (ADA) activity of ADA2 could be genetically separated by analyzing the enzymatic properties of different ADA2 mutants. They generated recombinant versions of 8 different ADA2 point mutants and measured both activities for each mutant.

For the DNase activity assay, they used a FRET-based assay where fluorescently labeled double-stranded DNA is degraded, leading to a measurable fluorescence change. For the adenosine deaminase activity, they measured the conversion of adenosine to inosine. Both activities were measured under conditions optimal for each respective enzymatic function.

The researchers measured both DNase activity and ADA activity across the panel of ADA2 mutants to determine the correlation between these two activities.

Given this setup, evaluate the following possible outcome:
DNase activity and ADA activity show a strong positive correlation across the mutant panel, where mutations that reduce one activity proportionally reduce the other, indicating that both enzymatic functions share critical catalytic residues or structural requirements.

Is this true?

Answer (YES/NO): YES